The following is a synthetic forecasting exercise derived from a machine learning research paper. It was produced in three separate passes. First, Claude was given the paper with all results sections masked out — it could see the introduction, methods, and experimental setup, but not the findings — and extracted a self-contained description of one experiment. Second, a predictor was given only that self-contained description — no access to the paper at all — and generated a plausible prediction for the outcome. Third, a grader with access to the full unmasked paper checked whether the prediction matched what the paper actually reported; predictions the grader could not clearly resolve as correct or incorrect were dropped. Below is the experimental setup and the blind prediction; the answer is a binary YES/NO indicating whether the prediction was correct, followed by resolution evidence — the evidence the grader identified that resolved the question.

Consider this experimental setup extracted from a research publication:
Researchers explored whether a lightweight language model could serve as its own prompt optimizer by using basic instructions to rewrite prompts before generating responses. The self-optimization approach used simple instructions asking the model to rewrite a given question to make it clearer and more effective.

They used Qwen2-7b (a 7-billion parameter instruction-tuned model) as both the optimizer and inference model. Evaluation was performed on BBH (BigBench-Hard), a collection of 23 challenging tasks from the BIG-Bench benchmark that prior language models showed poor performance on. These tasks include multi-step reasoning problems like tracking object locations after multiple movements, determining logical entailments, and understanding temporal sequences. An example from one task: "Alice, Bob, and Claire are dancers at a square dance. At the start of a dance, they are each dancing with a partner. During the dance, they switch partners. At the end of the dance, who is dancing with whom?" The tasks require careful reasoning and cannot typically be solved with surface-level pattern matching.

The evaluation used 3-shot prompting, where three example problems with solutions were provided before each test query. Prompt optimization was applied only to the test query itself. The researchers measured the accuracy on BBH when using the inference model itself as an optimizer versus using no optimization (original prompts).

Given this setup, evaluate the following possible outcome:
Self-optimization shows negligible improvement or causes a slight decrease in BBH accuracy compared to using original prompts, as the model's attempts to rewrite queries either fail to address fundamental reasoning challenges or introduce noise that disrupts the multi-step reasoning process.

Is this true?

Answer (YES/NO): NO